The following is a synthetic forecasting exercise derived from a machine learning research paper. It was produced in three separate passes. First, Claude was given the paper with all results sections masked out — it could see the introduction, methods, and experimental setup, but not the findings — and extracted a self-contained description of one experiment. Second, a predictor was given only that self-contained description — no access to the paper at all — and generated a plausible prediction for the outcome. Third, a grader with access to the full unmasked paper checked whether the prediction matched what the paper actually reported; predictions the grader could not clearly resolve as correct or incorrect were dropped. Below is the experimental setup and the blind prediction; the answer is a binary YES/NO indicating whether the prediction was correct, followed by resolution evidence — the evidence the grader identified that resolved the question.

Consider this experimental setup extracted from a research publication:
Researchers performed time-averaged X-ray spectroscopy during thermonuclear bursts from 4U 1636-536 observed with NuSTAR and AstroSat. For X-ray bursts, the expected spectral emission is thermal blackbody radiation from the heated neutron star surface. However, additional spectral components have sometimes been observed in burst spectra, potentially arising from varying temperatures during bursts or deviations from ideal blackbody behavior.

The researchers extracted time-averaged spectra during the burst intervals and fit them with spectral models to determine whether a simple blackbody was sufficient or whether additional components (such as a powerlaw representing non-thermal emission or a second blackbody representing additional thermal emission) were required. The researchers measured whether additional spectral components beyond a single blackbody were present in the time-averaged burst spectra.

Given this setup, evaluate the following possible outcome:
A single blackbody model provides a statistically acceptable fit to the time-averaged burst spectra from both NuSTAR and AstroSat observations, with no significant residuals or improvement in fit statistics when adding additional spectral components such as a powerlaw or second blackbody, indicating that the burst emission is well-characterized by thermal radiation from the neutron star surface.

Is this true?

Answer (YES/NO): NO